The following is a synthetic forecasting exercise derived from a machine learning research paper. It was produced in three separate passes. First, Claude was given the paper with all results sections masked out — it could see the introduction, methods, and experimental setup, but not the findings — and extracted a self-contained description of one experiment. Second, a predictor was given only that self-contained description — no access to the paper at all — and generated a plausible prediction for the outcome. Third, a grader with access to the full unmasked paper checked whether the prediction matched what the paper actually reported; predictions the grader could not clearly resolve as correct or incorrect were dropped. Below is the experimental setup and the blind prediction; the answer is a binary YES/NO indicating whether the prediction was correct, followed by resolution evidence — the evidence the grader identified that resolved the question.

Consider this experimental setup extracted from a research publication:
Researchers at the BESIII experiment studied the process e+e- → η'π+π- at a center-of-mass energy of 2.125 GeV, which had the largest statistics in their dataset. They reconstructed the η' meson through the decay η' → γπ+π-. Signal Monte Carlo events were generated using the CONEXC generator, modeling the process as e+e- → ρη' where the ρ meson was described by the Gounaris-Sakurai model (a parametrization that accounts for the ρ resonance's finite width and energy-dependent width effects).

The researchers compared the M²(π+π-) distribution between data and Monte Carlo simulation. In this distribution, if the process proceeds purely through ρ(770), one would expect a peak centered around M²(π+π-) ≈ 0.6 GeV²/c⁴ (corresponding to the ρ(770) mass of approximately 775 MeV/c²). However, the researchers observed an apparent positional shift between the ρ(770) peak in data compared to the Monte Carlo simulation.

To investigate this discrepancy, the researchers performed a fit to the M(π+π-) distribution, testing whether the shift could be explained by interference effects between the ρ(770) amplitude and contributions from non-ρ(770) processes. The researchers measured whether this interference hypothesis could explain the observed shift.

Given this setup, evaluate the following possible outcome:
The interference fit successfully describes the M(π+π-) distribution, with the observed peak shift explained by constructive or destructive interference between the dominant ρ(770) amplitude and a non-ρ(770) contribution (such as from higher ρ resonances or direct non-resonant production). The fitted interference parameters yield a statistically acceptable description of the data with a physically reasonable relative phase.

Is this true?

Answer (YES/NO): YES